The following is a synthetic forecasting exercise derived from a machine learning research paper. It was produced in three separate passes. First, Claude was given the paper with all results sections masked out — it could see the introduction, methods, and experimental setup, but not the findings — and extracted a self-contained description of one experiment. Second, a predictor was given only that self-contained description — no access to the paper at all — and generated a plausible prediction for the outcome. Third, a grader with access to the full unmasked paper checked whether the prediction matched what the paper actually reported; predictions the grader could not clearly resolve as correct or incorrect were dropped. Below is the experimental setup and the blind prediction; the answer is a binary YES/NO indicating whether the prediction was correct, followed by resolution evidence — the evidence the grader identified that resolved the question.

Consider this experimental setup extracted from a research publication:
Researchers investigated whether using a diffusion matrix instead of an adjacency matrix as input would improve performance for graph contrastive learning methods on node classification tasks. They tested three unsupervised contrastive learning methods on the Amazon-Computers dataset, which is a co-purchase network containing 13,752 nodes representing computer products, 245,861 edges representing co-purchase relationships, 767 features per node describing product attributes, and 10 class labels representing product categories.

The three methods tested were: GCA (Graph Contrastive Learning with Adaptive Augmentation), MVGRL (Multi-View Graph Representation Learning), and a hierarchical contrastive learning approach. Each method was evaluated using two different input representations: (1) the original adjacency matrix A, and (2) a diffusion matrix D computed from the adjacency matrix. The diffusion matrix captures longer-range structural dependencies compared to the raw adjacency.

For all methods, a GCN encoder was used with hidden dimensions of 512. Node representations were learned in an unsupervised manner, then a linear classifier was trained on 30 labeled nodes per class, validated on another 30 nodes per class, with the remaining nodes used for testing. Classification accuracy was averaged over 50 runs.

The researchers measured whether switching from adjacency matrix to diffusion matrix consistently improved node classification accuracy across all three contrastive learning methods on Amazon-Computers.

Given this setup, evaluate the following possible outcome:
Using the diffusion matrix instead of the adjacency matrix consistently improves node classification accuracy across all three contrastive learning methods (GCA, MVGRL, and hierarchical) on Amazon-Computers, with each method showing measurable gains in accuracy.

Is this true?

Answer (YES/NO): NO